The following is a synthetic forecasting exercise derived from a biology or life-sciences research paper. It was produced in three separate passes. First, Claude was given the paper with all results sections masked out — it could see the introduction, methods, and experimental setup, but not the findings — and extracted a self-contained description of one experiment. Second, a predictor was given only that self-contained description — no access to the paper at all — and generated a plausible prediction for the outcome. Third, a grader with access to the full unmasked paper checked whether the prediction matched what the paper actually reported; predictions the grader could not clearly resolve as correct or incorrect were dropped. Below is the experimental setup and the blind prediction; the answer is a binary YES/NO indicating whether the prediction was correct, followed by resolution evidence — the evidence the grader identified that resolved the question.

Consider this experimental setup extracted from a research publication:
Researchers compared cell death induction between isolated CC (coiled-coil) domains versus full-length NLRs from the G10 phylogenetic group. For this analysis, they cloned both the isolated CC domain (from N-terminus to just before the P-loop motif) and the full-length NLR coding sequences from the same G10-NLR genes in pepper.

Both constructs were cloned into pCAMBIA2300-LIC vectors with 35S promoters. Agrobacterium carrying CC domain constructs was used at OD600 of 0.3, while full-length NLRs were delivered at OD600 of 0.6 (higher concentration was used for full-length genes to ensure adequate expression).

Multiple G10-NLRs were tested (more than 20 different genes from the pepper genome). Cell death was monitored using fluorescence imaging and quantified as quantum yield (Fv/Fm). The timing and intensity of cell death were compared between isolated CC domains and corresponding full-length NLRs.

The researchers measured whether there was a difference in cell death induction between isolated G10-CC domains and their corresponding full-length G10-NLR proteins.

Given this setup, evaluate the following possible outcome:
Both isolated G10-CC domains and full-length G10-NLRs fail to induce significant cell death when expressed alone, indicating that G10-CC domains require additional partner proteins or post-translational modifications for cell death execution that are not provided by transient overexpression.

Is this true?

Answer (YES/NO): NO